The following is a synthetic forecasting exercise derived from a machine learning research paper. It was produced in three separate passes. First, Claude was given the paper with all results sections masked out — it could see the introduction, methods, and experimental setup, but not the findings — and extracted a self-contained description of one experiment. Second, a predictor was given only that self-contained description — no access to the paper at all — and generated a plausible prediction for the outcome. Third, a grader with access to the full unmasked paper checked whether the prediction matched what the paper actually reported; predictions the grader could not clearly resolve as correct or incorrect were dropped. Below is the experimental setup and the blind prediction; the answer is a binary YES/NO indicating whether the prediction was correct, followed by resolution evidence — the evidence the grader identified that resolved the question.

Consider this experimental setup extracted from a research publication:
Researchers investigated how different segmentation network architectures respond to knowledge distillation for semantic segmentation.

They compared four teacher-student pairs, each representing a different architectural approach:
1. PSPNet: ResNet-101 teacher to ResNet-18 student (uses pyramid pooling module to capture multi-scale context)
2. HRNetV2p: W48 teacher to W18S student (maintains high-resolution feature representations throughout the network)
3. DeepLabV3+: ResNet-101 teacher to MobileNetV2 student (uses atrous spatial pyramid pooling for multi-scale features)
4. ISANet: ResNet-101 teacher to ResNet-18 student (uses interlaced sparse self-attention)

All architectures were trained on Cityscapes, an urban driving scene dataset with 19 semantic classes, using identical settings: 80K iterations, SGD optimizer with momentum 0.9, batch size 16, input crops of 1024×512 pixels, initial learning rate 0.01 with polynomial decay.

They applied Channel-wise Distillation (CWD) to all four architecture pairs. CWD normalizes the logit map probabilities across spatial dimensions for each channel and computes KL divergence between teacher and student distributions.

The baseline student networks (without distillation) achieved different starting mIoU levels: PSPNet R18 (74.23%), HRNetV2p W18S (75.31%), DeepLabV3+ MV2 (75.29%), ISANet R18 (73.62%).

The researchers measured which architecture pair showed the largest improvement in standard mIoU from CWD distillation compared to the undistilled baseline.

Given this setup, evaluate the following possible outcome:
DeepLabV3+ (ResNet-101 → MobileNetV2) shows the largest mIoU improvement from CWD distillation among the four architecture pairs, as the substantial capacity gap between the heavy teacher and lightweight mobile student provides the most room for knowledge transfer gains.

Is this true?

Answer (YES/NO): YES